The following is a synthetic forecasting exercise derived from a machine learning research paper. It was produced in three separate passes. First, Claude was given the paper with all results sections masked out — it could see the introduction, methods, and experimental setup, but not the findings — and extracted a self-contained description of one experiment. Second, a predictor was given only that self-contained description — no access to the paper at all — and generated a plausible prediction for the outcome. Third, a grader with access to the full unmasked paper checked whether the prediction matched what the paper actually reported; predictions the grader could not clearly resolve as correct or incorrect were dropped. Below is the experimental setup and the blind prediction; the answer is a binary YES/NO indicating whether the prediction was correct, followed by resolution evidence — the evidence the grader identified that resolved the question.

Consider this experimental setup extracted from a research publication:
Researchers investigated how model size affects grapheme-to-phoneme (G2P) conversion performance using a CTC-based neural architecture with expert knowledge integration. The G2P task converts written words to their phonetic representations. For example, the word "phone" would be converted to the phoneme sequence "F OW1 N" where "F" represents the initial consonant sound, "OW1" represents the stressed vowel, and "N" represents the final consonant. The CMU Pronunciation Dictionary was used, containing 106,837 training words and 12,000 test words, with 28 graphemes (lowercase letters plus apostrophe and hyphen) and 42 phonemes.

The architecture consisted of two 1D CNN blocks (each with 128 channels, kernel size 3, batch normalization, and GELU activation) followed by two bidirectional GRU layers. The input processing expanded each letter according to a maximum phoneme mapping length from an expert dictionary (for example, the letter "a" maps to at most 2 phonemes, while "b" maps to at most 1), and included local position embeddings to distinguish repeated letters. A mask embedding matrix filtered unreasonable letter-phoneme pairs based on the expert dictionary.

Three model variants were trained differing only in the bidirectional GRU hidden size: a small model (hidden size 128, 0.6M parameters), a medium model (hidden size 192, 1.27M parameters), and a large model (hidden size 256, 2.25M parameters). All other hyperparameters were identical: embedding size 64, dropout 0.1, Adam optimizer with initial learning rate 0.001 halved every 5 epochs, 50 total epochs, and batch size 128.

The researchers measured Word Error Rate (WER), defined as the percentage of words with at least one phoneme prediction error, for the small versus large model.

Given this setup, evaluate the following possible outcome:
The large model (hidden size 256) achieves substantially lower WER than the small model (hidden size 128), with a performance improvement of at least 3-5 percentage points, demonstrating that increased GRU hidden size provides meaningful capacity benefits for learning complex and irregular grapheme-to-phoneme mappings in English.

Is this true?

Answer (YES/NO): NO